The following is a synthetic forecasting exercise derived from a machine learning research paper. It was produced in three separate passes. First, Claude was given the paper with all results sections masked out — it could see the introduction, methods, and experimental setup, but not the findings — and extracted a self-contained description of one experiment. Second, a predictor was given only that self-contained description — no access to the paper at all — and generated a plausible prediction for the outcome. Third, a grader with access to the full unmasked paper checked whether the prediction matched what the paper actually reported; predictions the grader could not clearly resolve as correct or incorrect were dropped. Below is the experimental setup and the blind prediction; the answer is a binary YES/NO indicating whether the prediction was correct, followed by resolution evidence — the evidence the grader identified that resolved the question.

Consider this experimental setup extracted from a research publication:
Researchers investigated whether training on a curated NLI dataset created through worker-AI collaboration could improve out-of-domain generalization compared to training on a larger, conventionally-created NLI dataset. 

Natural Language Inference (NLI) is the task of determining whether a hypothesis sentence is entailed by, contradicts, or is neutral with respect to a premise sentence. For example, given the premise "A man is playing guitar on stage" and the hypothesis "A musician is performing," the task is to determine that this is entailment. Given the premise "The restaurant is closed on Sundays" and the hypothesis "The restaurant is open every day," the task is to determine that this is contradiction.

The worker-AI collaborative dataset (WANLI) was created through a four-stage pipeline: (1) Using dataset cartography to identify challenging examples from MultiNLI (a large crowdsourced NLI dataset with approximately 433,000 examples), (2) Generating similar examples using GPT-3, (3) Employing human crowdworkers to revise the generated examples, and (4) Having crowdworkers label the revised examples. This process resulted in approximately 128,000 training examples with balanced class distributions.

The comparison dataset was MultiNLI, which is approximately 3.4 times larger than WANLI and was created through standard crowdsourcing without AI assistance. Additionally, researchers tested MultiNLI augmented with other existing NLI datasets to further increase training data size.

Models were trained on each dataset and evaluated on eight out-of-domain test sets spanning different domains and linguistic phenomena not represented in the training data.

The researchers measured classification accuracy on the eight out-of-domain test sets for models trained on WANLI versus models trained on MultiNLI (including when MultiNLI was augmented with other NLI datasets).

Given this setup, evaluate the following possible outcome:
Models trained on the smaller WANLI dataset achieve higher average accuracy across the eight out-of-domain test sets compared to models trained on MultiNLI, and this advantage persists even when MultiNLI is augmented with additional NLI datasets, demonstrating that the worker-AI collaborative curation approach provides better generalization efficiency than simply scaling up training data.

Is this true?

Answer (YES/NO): YES